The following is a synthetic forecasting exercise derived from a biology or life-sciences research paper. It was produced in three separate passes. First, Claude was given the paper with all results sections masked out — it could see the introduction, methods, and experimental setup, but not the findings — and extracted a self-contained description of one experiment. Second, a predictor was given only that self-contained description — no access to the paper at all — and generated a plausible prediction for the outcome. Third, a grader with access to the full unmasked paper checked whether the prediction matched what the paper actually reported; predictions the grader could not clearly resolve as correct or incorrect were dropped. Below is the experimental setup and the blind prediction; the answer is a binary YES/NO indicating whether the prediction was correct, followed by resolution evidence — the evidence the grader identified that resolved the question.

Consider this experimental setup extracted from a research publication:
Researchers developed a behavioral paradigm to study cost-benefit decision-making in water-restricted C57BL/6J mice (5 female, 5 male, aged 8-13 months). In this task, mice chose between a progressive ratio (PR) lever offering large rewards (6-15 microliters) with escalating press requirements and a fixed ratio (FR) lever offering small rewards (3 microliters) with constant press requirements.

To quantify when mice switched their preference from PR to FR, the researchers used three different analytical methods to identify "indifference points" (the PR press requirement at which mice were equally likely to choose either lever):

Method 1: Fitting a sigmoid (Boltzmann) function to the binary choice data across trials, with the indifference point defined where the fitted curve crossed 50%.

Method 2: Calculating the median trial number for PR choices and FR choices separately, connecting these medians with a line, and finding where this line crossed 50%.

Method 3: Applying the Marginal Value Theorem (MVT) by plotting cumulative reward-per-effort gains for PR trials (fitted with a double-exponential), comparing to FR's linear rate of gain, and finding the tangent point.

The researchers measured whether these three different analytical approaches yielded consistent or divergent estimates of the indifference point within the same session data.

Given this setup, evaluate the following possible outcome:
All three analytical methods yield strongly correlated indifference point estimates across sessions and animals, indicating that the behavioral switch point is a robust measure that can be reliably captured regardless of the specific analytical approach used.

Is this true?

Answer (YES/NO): NO